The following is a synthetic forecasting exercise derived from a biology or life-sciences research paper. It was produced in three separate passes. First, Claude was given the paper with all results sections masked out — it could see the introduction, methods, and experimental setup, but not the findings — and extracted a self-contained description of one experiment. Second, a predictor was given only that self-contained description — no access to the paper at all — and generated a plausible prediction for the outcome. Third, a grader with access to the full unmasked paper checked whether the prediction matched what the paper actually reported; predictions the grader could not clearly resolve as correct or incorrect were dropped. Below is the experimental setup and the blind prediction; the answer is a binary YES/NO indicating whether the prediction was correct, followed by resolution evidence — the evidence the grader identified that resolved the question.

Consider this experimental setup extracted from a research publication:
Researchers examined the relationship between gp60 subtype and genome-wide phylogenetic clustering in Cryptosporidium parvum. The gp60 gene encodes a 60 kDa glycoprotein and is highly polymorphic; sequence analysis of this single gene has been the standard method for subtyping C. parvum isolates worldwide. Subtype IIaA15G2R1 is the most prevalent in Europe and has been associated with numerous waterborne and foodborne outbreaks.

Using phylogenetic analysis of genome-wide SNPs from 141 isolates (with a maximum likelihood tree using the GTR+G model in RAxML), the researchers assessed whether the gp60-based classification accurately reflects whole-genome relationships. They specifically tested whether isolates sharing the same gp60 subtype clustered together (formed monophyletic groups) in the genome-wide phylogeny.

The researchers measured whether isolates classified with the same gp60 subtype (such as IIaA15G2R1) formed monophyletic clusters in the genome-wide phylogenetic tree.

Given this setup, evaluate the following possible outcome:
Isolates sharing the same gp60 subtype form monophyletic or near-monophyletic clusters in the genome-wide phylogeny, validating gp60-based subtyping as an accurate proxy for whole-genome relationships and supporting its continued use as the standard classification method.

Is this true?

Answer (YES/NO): NO